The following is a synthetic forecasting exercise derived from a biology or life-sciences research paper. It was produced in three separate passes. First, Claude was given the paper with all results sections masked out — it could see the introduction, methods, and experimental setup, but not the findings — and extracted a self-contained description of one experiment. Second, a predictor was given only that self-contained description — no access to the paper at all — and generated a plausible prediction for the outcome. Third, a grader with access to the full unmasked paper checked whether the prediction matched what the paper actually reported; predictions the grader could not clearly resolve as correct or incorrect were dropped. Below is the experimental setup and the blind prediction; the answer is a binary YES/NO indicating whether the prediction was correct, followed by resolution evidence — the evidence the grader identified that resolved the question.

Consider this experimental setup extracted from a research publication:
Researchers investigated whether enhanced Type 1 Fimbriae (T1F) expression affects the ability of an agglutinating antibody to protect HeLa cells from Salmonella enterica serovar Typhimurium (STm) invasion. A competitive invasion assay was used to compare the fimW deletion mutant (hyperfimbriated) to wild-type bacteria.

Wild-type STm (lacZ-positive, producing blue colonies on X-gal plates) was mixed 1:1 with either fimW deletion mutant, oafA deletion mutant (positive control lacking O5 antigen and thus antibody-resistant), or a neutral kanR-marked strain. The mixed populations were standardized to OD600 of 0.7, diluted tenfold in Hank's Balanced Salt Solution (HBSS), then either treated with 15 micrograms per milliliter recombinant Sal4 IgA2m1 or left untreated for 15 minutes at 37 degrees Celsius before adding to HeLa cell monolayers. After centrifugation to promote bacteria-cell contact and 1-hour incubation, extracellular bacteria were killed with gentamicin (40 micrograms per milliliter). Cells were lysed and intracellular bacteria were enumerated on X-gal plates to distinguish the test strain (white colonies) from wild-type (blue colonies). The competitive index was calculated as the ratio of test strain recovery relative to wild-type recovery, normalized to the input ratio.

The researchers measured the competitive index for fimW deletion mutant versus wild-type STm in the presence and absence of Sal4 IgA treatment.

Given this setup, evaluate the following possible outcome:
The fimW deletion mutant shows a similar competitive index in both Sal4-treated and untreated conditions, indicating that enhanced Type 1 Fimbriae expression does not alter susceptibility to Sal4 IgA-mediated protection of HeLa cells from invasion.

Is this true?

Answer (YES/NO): NO